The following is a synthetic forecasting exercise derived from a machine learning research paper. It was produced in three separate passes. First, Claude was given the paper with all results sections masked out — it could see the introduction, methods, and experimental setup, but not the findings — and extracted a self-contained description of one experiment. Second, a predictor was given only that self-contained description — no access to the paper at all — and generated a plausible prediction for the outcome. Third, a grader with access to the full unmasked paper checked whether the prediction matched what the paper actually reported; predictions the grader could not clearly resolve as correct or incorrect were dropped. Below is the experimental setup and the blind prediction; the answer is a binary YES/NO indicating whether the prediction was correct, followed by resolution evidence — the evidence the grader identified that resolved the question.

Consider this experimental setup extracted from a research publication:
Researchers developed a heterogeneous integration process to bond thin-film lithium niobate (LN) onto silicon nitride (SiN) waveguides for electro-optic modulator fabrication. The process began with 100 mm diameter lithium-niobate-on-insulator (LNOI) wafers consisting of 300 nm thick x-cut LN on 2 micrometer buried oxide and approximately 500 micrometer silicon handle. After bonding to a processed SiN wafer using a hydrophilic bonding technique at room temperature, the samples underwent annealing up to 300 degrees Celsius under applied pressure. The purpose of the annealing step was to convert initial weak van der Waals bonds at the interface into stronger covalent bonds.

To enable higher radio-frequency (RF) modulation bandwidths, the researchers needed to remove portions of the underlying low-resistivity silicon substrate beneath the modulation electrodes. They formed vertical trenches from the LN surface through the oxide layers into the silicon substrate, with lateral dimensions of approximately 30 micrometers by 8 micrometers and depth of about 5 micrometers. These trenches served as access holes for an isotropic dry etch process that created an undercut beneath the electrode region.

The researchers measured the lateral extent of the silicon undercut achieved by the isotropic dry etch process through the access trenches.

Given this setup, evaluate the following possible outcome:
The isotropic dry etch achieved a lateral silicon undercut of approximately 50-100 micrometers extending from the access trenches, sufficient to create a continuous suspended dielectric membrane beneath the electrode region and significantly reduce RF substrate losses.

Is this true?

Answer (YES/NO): YES